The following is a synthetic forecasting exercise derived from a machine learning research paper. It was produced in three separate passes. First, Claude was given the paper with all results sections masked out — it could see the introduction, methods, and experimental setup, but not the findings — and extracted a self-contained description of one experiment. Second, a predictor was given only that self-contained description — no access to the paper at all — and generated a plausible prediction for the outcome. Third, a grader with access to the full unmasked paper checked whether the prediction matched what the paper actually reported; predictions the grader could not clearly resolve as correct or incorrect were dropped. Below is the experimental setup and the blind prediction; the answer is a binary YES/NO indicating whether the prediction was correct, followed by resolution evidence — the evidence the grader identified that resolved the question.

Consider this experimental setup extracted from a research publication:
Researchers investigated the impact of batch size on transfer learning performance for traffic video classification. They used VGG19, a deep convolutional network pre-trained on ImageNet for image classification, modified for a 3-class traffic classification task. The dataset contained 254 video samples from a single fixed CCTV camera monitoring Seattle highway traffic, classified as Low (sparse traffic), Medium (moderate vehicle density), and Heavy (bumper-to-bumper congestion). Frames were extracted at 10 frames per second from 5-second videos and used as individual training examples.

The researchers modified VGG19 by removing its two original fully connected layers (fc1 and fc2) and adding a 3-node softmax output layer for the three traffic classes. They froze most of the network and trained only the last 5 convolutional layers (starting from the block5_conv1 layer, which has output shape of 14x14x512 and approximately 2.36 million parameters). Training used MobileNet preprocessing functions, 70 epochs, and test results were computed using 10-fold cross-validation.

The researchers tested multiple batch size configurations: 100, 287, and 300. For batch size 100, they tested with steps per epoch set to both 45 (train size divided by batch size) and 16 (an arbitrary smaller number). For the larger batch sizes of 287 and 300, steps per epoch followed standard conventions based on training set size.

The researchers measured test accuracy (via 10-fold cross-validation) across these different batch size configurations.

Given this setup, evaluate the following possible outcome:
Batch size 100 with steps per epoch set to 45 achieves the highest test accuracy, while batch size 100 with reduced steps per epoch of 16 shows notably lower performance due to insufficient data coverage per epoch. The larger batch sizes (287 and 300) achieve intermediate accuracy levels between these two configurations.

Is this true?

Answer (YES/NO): NO